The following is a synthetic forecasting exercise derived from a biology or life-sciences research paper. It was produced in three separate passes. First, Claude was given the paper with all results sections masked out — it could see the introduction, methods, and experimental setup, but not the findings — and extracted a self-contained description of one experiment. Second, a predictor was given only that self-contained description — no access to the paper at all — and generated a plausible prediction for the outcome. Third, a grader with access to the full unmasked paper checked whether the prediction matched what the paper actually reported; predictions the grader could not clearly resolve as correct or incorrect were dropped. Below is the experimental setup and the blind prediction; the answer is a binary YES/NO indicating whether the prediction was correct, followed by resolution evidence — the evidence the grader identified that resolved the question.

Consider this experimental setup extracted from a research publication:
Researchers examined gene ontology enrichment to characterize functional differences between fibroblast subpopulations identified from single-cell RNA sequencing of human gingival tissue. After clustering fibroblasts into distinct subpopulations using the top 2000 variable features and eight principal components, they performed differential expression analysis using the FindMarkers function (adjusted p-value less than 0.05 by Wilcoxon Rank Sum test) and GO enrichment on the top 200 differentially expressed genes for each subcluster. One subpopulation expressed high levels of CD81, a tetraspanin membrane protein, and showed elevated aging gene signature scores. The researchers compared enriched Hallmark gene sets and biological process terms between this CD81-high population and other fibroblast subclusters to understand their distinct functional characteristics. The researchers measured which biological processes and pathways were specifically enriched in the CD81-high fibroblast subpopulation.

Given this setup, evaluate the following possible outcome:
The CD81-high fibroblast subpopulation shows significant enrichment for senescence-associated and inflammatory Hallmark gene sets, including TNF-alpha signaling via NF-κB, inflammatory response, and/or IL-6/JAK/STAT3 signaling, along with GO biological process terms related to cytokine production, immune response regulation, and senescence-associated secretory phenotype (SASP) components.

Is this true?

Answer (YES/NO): NO